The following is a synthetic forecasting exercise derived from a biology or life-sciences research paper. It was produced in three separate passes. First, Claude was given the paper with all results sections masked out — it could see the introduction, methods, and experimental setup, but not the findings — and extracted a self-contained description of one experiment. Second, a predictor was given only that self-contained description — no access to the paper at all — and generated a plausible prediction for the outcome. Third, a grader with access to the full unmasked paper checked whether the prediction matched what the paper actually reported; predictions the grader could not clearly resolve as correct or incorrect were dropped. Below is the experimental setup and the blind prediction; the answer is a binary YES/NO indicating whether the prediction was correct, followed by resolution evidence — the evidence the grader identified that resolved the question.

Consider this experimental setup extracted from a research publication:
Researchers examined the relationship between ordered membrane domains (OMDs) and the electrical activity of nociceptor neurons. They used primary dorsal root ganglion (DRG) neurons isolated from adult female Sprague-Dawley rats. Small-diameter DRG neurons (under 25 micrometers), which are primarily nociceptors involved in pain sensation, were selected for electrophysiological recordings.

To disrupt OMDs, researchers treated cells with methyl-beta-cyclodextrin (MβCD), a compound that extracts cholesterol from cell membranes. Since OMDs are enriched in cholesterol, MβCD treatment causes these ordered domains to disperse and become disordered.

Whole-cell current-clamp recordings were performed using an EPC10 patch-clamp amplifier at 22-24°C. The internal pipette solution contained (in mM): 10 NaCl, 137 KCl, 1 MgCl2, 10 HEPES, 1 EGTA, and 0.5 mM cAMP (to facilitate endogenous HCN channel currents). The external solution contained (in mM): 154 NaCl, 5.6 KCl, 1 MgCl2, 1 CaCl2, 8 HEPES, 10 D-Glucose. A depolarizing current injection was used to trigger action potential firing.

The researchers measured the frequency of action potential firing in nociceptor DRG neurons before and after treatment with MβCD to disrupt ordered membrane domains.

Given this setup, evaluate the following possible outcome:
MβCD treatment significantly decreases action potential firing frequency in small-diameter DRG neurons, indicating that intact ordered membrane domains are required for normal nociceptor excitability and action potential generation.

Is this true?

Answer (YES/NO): NO